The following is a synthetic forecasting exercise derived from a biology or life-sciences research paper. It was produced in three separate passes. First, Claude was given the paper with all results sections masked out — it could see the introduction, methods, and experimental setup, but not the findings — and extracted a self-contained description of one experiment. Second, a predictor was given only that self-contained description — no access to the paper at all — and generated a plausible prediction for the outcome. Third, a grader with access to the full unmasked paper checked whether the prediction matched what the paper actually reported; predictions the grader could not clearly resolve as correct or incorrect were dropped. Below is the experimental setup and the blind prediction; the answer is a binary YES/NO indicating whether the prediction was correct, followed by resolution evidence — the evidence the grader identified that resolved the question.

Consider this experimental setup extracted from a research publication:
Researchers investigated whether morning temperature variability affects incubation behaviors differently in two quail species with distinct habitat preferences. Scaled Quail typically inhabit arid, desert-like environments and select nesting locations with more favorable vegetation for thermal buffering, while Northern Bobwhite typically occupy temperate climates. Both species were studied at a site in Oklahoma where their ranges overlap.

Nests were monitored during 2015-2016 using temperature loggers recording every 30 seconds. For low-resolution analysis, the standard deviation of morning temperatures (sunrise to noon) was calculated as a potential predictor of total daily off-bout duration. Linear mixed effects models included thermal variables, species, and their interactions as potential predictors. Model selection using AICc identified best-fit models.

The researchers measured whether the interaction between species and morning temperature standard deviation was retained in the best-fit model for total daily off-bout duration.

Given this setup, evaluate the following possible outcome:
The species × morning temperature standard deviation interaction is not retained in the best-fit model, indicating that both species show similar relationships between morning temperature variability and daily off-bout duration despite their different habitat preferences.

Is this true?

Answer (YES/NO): NO